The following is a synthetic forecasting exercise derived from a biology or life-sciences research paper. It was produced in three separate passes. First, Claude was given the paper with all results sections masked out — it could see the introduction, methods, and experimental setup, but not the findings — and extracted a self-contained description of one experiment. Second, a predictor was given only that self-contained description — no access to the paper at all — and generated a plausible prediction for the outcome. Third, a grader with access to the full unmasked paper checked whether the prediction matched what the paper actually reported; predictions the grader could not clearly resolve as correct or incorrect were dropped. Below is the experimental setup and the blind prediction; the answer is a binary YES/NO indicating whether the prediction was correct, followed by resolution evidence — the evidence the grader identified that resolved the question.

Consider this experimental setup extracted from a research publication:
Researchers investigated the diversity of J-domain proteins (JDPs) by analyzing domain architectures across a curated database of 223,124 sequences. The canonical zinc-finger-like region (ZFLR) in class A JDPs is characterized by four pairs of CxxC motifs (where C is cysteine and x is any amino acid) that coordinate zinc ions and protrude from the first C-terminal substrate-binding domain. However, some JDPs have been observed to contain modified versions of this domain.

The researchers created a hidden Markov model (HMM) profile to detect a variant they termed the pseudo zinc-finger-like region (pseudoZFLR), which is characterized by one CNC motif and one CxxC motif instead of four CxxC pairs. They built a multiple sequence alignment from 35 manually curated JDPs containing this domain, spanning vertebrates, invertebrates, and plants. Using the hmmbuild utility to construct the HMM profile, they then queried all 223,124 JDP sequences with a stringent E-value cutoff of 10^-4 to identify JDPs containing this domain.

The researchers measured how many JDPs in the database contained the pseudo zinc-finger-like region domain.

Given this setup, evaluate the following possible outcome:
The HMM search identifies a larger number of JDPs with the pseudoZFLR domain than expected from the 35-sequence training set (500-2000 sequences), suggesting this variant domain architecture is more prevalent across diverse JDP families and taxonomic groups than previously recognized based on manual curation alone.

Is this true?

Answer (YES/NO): YES